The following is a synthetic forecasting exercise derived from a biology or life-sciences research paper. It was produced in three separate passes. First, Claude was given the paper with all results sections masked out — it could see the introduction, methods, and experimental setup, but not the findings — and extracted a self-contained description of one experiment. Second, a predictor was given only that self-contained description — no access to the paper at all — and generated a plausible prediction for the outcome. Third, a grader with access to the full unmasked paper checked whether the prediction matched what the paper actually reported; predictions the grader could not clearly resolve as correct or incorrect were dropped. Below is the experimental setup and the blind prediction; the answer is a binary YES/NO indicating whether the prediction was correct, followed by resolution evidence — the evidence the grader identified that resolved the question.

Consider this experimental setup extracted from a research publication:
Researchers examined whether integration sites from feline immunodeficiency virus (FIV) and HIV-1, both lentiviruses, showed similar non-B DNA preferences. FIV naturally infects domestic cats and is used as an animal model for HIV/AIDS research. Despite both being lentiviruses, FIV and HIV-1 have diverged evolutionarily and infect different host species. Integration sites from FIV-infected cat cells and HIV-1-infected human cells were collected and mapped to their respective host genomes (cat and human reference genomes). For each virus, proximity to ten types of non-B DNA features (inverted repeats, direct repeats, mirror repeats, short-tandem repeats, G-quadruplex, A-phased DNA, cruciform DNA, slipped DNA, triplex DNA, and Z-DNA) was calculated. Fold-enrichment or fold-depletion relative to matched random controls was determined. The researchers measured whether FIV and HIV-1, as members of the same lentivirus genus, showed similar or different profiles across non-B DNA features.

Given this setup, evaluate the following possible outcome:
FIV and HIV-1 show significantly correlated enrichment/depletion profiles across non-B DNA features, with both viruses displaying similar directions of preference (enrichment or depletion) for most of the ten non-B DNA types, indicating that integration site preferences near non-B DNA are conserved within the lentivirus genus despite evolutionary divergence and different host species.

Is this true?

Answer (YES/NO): NO